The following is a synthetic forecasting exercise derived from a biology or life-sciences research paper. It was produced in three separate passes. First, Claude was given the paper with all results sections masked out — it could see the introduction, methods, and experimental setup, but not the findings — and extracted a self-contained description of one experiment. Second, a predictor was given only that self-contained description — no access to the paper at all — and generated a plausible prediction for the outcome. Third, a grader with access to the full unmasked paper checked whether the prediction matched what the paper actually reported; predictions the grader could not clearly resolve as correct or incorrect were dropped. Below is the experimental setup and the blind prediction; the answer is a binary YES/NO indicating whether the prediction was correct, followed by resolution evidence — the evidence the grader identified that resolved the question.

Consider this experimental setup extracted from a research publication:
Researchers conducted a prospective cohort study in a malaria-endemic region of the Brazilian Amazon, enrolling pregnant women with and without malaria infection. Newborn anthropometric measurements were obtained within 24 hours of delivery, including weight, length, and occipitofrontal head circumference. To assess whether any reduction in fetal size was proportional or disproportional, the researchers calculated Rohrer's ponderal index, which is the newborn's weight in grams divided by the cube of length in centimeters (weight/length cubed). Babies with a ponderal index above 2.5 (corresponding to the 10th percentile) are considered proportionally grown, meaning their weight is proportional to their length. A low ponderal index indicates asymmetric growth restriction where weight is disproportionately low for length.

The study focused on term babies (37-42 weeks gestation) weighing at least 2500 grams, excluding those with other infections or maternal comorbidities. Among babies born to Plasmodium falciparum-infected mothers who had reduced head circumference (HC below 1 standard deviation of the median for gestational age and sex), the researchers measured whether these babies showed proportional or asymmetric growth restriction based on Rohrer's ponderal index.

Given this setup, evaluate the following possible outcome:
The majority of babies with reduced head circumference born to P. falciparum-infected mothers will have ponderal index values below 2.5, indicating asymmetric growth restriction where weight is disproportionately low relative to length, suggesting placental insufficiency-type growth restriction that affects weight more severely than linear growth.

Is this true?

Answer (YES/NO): NO